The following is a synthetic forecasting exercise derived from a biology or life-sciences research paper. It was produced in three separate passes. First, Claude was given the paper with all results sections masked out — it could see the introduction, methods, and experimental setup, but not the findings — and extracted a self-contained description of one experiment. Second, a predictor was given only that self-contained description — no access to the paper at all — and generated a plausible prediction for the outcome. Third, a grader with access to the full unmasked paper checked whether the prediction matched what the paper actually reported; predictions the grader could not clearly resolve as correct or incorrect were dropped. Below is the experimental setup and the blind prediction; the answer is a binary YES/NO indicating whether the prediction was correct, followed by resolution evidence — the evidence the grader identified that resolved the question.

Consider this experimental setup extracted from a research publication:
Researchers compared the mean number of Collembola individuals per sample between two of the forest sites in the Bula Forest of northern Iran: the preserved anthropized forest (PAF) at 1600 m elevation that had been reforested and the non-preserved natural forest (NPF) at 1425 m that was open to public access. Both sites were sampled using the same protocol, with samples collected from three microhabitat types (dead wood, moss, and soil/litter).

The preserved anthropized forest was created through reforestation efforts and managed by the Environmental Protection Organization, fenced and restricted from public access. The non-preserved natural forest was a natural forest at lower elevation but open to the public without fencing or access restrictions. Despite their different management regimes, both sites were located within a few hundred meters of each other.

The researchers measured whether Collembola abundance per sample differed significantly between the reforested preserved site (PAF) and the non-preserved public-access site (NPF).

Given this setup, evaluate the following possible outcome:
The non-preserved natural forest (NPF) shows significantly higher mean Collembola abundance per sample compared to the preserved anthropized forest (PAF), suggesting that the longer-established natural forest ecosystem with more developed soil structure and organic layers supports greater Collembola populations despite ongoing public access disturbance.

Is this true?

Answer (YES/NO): NO